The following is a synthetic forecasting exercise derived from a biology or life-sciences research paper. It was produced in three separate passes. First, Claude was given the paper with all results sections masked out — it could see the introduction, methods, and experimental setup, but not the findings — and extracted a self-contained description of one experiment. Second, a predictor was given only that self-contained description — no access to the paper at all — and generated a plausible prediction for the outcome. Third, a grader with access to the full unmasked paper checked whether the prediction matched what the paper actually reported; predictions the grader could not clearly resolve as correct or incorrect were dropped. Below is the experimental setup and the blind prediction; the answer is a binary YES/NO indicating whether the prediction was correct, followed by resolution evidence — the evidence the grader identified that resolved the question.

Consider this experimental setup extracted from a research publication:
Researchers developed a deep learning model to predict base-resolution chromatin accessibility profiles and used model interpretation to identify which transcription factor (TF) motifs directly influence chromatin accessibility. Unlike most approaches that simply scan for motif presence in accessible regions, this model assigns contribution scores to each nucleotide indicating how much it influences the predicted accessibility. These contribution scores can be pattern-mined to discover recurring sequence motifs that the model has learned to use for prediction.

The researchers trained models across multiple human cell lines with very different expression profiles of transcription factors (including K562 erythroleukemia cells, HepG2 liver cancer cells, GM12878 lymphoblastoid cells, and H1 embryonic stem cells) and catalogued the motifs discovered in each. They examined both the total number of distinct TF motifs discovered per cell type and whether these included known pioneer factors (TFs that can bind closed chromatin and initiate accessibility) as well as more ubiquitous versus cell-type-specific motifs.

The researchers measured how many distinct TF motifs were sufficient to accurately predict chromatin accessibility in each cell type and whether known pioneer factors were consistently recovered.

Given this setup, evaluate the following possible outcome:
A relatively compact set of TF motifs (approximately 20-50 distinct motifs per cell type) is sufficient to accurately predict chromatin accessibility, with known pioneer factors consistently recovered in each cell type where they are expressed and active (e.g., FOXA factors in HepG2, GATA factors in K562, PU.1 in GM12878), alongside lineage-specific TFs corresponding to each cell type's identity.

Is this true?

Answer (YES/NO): NO